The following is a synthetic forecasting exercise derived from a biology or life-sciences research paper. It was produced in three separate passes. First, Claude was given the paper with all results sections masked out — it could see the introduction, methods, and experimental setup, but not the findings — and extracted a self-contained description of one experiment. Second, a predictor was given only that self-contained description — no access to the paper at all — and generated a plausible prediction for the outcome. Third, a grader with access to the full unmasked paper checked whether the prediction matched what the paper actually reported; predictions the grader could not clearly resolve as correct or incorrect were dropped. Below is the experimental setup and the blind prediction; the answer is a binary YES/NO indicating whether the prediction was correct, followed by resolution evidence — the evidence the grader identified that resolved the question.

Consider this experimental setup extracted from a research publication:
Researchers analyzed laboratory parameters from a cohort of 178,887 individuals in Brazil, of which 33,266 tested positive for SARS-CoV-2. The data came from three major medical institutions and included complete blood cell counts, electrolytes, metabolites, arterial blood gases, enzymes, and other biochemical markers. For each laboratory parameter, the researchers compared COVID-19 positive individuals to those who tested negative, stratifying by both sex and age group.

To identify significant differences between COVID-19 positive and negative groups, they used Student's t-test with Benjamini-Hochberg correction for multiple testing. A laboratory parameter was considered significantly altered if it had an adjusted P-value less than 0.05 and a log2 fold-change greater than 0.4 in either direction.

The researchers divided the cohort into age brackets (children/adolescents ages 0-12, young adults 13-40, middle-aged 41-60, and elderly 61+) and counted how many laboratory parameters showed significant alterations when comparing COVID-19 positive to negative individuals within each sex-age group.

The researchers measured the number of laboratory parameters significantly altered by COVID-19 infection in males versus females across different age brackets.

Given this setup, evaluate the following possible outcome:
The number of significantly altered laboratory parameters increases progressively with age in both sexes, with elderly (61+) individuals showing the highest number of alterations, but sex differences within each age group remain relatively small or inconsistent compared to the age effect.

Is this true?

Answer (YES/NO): NO